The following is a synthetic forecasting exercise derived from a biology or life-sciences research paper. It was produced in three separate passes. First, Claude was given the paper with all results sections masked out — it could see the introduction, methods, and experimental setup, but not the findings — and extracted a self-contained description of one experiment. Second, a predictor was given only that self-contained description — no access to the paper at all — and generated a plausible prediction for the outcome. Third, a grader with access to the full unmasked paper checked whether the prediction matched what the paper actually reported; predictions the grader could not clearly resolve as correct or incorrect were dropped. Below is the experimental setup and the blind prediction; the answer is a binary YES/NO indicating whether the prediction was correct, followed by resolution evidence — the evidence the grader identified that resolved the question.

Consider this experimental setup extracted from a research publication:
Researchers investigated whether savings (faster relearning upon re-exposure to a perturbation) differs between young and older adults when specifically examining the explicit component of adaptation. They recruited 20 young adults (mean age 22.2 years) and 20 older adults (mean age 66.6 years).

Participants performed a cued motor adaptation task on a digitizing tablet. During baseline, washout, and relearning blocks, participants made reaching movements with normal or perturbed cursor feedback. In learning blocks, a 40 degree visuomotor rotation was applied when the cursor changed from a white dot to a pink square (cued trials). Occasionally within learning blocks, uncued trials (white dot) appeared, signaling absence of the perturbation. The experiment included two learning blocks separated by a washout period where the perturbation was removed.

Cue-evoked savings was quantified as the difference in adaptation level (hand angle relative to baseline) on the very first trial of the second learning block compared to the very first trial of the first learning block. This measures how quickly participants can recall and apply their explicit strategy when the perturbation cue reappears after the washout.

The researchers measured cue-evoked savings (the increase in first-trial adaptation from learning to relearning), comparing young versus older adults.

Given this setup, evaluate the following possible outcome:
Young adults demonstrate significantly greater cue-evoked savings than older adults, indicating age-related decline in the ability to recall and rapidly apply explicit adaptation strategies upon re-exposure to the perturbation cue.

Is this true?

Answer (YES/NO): YES